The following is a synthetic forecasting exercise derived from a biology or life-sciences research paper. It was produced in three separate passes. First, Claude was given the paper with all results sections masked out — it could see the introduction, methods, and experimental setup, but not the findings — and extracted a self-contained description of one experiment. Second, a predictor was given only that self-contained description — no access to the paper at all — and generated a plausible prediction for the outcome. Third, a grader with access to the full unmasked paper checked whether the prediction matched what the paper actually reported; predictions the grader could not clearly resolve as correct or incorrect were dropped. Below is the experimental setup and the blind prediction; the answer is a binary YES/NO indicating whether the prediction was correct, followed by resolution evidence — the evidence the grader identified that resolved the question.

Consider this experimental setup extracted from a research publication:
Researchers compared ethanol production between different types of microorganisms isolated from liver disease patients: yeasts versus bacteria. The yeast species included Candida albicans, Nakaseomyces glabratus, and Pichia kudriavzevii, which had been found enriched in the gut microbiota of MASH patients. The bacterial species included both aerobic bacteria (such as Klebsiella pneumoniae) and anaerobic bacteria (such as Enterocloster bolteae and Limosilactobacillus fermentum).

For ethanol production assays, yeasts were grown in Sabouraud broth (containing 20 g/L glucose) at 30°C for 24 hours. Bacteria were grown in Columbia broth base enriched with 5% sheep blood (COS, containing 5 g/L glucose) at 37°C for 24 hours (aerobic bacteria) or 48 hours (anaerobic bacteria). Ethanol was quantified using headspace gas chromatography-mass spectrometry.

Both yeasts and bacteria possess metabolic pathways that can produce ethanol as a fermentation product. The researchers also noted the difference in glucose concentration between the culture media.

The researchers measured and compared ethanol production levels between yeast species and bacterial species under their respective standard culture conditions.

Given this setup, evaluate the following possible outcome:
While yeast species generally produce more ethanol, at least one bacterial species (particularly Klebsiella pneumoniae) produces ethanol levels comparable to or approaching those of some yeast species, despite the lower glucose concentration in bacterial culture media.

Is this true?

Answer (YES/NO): NO